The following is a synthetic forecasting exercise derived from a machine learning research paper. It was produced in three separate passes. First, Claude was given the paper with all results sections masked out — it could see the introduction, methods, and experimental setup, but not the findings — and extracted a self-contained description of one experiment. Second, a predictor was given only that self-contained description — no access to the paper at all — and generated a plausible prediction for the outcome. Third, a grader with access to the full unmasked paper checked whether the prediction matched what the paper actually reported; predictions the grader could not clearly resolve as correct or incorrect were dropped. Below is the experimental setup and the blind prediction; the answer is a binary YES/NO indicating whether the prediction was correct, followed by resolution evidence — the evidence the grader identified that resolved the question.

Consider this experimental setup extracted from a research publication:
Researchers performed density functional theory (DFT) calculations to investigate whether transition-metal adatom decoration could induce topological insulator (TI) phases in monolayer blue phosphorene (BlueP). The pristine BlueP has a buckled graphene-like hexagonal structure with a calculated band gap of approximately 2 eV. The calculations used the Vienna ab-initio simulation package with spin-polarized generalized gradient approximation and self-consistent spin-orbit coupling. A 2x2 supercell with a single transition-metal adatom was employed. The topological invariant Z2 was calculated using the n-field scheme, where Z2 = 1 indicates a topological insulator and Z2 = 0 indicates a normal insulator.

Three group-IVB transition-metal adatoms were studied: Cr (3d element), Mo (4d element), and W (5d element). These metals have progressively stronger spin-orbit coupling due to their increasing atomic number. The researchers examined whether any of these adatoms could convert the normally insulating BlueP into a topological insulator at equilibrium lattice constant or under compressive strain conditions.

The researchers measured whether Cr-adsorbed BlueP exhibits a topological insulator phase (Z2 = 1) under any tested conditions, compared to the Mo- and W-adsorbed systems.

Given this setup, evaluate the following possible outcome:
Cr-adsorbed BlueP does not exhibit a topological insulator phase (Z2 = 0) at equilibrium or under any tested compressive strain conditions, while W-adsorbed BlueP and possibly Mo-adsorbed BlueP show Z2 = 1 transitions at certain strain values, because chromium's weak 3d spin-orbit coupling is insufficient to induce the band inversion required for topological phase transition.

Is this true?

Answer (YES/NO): YES